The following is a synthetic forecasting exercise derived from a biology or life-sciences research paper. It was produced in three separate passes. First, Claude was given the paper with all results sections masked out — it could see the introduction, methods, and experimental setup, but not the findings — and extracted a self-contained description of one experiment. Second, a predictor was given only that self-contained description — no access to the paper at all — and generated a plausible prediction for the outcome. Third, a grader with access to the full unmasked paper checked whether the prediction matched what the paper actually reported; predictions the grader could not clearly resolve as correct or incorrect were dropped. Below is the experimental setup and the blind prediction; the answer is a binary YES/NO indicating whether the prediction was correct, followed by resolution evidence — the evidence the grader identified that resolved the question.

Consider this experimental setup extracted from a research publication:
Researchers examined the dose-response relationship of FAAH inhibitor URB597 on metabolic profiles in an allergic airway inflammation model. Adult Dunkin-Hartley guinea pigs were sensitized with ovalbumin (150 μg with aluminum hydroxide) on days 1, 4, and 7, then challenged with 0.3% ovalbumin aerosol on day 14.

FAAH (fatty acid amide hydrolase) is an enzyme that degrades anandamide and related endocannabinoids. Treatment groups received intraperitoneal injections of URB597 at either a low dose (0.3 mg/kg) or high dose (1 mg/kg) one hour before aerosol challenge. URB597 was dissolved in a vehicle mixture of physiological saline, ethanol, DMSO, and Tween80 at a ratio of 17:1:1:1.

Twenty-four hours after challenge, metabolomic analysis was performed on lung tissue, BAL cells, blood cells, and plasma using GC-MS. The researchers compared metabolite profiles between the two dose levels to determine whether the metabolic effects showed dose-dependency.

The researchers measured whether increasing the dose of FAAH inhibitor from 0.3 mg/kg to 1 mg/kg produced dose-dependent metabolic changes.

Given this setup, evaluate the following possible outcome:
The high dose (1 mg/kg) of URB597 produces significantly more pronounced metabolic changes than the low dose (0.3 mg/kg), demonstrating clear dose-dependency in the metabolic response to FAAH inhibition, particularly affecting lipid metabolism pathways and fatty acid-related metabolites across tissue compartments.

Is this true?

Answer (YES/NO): NO